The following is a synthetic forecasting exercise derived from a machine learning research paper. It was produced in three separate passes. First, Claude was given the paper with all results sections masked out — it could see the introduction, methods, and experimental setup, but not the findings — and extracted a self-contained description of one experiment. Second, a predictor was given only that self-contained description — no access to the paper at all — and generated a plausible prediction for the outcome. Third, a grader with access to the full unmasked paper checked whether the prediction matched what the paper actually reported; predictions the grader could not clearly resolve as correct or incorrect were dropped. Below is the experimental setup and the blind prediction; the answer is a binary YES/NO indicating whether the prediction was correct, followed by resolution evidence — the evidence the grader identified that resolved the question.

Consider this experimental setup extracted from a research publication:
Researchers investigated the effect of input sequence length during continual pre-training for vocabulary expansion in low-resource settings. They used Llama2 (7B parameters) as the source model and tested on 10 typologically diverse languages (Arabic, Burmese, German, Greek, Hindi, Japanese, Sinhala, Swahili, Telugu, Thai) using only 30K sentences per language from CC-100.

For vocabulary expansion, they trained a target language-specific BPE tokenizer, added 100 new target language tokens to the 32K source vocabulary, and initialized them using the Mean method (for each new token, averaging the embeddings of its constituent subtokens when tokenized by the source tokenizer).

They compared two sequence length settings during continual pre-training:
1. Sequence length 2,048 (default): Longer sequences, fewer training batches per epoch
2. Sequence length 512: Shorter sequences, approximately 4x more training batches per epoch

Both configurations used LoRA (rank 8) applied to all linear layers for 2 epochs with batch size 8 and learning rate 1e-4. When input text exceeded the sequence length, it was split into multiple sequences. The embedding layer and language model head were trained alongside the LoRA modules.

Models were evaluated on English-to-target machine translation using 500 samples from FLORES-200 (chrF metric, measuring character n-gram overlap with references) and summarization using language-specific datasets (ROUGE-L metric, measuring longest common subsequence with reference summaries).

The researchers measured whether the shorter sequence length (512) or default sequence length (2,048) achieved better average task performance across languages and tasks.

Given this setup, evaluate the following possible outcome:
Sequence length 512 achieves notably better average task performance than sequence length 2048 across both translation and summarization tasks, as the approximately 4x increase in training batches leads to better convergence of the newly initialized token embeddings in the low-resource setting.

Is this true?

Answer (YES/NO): YES